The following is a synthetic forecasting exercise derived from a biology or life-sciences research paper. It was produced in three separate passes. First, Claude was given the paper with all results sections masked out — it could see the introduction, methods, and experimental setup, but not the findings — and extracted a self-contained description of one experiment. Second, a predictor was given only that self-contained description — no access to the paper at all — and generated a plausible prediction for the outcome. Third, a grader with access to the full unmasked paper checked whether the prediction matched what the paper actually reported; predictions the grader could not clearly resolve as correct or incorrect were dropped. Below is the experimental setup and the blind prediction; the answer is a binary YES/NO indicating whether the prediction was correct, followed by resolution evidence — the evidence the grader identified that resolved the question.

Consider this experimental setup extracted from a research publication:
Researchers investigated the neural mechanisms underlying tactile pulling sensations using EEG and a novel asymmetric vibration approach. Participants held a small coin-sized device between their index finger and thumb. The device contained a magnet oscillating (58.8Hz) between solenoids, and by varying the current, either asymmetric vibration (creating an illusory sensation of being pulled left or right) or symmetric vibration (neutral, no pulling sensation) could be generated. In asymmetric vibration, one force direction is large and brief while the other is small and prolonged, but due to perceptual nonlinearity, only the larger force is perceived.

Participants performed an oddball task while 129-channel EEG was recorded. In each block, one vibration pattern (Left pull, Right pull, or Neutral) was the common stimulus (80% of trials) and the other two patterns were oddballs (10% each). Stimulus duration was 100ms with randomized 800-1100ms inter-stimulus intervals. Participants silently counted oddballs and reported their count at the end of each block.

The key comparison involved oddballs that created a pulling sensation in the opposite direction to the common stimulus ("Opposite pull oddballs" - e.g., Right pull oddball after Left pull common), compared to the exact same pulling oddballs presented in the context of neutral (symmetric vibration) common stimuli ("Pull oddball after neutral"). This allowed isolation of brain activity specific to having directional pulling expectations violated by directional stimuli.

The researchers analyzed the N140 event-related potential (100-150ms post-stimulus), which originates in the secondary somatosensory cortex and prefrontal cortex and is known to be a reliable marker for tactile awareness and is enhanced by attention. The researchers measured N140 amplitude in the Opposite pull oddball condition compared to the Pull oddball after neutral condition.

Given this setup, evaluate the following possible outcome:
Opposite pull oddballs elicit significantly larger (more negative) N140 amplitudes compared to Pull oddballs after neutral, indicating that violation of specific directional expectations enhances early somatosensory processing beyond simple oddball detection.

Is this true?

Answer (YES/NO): NO